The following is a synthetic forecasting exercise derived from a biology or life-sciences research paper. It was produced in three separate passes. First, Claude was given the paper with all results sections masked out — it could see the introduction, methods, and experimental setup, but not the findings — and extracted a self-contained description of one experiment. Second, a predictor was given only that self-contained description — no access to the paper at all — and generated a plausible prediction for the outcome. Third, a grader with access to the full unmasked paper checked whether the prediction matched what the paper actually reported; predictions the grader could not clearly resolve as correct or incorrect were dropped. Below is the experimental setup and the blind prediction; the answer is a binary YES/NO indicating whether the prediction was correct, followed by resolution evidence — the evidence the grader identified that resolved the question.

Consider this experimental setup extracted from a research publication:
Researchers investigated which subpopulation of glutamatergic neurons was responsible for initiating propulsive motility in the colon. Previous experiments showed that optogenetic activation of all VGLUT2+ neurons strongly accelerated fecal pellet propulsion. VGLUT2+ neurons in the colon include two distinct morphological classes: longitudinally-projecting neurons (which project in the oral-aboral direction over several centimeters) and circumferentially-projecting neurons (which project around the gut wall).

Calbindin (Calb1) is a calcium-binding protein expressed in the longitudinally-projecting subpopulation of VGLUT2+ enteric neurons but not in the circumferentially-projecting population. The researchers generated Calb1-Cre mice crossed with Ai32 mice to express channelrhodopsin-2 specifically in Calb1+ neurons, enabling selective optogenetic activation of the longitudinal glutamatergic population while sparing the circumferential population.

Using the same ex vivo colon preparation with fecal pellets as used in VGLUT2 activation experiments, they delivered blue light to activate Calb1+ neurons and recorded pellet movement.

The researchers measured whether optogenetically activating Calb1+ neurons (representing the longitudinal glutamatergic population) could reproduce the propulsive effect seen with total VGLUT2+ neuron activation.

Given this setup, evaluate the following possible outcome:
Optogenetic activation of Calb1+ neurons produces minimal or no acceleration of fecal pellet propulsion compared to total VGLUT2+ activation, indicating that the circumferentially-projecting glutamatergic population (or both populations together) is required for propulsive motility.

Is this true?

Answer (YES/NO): NO